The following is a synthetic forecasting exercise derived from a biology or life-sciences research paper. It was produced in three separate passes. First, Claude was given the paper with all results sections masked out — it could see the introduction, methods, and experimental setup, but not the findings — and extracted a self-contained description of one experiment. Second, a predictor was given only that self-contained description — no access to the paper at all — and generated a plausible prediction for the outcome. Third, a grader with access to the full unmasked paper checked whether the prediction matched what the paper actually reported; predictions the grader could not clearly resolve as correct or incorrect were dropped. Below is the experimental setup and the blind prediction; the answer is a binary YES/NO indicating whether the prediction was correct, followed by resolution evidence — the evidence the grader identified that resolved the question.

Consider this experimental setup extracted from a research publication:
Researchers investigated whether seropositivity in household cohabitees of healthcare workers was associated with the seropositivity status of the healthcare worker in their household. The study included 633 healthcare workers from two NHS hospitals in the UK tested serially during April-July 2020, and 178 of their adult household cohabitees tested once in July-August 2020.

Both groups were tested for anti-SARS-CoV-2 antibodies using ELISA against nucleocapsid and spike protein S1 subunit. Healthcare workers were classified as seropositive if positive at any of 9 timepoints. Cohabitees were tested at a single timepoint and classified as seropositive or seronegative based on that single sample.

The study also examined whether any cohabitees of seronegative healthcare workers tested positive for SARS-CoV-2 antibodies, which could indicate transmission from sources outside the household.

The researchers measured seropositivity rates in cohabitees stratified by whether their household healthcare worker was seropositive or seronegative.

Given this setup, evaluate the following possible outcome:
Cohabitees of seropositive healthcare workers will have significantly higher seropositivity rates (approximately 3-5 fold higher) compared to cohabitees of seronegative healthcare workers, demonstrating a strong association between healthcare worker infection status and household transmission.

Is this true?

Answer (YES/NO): NO